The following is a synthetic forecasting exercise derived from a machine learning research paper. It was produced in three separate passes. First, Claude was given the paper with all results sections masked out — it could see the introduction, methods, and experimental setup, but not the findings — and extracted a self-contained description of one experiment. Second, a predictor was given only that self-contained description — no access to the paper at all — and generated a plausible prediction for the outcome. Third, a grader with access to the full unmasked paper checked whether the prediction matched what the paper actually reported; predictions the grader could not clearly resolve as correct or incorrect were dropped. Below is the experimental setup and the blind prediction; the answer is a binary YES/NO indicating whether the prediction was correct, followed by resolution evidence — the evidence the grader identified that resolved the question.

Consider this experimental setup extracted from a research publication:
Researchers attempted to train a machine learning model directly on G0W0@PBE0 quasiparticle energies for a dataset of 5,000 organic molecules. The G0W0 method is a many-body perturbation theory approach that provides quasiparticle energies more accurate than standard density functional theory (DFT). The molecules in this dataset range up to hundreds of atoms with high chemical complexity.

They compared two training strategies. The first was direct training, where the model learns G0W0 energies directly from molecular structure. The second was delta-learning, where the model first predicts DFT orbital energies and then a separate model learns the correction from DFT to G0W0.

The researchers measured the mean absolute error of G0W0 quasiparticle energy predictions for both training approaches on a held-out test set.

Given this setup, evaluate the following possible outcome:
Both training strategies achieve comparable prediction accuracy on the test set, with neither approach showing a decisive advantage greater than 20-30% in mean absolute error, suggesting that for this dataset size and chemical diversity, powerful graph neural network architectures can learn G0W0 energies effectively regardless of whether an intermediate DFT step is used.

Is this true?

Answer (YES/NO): NO